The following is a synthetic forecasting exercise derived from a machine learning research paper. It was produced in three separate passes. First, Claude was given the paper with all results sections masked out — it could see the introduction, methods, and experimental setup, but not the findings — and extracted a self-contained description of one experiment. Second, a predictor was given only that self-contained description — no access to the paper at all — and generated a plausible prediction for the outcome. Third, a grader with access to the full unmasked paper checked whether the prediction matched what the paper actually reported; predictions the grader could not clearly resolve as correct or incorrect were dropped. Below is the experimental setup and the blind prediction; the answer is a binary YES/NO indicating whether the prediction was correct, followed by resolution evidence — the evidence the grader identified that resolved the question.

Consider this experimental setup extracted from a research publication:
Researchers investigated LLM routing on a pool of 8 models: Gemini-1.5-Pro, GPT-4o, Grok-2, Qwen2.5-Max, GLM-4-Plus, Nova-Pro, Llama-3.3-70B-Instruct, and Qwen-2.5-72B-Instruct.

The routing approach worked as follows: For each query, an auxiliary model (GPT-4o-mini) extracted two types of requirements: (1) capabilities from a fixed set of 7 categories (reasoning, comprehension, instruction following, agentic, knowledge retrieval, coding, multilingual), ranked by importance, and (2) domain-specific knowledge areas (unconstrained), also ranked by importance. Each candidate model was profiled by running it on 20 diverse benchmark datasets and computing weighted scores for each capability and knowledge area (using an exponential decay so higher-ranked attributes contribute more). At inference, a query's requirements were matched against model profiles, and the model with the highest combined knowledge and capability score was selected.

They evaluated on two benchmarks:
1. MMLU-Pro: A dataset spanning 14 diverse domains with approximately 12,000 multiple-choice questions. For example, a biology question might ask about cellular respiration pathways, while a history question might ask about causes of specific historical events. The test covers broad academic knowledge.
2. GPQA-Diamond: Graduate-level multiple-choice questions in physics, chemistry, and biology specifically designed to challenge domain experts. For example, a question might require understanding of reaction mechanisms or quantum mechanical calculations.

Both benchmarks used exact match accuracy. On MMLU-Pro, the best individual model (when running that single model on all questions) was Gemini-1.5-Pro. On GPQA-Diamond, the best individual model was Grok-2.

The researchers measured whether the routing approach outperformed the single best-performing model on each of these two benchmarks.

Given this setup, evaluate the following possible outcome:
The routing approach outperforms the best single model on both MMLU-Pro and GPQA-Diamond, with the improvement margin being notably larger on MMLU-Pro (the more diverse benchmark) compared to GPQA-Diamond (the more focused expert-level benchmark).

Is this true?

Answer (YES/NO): NO